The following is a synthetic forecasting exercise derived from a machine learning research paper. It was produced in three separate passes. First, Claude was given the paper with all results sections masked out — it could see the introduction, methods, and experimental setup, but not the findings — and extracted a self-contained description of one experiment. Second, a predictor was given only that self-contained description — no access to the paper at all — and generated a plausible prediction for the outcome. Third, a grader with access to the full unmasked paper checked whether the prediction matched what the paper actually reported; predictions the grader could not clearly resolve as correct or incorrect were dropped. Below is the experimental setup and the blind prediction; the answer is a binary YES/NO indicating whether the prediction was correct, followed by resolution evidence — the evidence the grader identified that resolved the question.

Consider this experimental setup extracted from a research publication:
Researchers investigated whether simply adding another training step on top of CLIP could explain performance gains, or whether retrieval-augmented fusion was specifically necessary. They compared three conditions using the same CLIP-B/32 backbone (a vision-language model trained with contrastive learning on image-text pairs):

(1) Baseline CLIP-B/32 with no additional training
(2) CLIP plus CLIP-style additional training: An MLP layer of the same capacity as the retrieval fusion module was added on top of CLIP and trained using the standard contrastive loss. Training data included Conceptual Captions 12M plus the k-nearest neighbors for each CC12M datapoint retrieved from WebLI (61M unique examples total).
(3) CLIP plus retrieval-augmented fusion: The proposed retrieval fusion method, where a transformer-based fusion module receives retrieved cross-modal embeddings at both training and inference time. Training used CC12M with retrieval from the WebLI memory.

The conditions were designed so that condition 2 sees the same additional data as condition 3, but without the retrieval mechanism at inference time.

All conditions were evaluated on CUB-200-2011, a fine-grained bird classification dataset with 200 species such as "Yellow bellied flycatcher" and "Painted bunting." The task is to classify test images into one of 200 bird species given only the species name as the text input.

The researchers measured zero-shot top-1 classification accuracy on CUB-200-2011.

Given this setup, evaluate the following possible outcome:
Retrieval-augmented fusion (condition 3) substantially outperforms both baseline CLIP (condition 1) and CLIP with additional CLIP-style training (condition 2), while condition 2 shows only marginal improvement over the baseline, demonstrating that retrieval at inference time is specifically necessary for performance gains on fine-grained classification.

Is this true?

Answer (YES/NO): NO